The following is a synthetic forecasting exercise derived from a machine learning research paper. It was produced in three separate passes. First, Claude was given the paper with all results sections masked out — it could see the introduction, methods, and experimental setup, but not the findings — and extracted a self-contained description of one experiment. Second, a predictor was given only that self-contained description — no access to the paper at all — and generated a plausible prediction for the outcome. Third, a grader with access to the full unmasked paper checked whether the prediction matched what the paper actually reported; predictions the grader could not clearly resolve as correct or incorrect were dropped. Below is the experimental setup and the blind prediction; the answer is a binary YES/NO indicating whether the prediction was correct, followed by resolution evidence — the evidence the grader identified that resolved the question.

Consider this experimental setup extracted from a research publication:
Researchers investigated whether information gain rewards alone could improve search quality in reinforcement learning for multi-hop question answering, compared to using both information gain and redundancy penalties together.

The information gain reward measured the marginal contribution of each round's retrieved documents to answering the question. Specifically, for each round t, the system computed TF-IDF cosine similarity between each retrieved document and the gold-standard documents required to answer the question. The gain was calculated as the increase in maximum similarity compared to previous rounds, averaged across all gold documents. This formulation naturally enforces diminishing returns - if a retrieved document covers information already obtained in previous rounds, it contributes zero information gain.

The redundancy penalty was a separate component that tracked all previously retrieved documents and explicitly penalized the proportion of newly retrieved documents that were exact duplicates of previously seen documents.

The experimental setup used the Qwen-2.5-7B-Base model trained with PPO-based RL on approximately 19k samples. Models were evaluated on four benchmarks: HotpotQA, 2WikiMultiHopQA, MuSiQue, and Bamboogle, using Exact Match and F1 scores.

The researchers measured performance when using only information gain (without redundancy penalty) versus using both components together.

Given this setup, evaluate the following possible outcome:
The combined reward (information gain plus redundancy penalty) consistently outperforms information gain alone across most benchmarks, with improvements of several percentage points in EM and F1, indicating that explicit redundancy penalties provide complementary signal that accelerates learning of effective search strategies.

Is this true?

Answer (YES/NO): YES